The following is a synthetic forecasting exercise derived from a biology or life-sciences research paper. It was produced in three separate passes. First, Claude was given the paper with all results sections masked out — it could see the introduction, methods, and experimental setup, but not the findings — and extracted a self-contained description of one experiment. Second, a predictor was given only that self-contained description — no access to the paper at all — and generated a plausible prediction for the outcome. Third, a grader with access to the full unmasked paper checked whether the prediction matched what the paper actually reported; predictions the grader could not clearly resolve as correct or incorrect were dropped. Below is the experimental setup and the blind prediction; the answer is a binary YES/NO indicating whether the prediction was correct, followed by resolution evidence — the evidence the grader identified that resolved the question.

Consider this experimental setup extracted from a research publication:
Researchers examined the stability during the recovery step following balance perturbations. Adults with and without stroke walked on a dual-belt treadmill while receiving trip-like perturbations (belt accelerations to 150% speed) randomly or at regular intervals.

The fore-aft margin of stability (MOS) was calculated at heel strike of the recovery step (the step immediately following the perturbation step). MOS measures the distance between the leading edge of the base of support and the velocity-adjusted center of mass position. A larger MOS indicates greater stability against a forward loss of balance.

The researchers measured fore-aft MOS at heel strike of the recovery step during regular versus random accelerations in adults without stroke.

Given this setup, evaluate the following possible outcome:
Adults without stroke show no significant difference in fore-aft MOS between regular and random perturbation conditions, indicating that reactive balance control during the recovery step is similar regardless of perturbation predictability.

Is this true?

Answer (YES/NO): NO